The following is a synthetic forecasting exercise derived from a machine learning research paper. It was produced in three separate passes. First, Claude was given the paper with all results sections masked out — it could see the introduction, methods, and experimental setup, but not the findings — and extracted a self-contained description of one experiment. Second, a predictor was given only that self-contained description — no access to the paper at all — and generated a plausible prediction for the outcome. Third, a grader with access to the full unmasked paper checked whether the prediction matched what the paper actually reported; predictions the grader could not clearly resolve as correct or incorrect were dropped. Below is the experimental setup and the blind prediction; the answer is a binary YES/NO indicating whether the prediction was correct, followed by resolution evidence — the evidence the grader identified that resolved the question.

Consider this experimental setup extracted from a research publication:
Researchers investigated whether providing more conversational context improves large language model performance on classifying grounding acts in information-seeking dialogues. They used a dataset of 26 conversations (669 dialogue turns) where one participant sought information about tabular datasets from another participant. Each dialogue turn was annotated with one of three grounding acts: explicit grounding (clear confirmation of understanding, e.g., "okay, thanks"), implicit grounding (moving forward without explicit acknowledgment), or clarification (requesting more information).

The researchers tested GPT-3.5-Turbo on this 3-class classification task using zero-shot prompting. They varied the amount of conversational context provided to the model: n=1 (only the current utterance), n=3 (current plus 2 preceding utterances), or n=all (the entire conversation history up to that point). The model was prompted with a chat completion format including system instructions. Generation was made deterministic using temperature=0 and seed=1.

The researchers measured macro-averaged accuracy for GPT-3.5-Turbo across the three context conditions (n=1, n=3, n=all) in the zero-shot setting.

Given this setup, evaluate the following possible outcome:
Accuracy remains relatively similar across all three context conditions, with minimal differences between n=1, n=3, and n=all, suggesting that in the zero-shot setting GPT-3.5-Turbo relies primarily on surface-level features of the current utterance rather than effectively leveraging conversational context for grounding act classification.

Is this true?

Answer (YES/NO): NO